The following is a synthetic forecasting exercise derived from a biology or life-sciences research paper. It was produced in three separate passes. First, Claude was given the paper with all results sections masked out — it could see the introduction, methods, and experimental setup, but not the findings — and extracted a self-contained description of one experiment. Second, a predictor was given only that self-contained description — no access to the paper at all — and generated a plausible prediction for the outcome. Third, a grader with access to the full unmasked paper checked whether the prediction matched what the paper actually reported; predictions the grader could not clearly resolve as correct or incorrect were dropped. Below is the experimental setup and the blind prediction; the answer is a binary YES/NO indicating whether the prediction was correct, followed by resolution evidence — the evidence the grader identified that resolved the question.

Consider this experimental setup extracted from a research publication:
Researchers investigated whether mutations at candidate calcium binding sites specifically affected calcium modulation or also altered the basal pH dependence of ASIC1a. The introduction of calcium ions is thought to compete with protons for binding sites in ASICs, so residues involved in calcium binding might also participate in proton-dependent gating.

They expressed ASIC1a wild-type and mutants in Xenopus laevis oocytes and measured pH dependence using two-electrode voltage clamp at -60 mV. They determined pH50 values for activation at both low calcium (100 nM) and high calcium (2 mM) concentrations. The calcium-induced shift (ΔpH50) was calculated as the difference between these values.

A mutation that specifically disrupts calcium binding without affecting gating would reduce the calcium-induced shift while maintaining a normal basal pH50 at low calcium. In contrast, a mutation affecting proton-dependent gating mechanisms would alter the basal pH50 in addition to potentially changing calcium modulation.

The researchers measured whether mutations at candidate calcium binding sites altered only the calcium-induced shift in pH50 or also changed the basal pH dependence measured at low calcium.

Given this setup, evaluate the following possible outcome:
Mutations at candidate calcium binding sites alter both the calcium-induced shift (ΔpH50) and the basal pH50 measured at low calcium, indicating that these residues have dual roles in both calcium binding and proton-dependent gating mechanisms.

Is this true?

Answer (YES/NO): YES